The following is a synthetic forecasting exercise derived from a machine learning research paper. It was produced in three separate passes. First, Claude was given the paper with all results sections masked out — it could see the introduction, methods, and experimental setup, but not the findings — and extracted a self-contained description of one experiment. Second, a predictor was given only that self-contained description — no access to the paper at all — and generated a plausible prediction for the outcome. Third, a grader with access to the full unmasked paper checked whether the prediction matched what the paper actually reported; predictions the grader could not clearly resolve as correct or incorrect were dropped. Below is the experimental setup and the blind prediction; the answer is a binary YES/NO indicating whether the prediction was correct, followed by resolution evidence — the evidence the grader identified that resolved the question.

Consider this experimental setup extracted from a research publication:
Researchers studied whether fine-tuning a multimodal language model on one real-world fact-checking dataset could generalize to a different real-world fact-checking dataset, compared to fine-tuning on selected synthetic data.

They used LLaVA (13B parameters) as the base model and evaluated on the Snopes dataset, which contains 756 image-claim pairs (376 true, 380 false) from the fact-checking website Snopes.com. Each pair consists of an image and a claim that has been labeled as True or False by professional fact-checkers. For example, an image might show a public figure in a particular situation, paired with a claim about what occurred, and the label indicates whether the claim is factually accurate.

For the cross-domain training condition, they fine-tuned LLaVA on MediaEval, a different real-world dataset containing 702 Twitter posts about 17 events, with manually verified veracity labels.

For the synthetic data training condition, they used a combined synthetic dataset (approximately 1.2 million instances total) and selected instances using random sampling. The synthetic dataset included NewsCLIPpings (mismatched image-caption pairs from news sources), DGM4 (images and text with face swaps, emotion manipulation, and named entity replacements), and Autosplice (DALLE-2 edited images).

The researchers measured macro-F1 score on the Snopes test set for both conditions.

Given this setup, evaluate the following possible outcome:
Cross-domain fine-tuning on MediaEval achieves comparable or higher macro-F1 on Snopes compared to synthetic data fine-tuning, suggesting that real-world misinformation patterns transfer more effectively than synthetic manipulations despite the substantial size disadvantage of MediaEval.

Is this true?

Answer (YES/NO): NO